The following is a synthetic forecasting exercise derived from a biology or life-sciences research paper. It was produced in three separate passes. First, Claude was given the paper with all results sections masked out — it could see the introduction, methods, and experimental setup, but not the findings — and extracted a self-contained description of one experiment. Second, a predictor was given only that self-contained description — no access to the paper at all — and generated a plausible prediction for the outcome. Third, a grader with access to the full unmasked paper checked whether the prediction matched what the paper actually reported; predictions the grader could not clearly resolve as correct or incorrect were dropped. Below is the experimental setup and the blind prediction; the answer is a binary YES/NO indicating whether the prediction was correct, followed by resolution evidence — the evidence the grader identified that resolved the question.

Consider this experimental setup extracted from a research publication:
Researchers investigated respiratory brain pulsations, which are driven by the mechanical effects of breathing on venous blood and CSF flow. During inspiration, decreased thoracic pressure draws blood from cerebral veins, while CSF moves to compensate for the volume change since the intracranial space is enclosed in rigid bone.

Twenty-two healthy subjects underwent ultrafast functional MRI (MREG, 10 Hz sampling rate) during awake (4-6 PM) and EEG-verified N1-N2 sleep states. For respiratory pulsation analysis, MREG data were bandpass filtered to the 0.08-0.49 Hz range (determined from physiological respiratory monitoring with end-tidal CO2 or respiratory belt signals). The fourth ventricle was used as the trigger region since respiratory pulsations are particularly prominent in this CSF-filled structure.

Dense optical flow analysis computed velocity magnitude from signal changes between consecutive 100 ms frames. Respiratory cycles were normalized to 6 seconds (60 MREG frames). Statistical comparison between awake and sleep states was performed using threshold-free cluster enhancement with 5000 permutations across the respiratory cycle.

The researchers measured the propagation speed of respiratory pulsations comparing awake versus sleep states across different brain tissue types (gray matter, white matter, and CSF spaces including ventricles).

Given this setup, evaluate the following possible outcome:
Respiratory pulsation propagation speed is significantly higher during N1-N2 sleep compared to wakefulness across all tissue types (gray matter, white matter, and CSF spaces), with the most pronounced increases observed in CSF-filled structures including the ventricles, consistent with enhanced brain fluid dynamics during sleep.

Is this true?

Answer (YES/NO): NO